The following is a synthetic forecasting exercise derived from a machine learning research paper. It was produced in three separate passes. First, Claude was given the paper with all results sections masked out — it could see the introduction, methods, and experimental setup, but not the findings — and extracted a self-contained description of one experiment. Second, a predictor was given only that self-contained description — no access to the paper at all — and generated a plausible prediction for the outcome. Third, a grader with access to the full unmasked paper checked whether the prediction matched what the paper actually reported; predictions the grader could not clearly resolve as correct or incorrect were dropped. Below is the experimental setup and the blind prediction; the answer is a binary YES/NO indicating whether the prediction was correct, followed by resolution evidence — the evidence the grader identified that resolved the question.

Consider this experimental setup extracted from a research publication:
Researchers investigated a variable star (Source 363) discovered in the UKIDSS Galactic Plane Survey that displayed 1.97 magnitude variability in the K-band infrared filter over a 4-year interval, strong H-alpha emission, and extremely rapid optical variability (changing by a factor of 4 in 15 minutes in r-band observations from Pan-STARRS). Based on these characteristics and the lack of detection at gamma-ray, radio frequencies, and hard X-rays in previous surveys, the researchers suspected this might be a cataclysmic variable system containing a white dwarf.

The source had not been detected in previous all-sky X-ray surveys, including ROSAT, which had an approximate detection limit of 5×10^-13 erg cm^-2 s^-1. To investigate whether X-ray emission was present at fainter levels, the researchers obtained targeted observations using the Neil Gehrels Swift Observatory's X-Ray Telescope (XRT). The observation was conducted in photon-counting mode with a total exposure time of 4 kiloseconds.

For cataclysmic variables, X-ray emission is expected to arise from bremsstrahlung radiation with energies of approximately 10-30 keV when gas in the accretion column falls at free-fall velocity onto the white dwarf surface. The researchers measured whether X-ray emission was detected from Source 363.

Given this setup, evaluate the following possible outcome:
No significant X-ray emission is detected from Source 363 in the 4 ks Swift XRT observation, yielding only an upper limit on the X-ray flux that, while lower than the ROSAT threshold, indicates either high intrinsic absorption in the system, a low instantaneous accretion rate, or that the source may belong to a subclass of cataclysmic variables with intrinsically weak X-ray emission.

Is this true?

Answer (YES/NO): NO